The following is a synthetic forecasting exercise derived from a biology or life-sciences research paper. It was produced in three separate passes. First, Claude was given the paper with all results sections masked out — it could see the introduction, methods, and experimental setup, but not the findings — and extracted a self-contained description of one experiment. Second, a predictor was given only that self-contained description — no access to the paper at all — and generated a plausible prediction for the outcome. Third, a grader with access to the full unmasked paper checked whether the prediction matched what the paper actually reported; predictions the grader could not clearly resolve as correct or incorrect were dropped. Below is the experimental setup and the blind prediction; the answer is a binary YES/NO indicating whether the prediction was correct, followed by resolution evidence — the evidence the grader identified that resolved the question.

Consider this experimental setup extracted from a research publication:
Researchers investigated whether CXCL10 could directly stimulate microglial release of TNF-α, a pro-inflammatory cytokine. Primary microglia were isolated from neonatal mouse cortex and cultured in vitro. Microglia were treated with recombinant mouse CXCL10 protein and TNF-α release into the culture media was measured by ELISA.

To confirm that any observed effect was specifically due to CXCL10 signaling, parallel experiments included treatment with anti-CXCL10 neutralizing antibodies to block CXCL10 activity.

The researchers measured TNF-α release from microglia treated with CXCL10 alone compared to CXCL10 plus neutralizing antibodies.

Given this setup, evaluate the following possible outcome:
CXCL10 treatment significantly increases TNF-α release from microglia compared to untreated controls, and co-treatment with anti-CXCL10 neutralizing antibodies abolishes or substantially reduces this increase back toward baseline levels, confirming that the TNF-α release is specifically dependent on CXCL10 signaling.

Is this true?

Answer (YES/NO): YES